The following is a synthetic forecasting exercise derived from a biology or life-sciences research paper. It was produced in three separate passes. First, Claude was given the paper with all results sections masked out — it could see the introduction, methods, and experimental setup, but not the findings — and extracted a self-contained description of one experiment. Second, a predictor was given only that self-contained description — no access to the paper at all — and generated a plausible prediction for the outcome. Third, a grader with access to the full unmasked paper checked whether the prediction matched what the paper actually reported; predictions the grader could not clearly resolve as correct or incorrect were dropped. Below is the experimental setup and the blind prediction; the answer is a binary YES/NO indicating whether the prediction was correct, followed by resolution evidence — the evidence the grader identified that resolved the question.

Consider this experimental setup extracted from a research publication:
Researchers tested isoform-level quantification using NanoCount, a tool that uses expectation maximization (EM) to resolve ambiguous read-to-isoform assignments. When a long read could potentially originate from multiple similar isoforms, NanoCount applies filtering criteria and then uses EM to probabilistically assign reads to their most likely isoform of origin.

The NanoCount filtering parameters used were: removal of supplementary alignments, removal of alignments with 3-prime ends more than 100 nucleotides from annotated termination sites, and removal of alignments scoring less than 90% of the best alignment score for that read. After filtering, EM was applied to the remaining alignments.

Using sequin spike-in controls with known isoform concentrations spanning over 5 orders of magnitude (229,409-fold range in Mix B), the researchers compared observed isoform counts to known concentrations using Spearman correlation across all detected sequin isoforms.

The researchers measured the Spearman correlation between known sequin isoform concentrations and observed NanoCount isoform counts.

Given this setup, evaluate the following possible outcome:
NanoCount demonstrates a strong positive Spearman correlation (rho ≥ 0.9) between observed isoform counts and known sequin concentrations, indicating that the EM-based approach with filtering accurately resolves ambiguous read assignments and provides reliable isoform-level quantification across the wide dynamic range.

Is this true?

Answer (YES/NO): YES